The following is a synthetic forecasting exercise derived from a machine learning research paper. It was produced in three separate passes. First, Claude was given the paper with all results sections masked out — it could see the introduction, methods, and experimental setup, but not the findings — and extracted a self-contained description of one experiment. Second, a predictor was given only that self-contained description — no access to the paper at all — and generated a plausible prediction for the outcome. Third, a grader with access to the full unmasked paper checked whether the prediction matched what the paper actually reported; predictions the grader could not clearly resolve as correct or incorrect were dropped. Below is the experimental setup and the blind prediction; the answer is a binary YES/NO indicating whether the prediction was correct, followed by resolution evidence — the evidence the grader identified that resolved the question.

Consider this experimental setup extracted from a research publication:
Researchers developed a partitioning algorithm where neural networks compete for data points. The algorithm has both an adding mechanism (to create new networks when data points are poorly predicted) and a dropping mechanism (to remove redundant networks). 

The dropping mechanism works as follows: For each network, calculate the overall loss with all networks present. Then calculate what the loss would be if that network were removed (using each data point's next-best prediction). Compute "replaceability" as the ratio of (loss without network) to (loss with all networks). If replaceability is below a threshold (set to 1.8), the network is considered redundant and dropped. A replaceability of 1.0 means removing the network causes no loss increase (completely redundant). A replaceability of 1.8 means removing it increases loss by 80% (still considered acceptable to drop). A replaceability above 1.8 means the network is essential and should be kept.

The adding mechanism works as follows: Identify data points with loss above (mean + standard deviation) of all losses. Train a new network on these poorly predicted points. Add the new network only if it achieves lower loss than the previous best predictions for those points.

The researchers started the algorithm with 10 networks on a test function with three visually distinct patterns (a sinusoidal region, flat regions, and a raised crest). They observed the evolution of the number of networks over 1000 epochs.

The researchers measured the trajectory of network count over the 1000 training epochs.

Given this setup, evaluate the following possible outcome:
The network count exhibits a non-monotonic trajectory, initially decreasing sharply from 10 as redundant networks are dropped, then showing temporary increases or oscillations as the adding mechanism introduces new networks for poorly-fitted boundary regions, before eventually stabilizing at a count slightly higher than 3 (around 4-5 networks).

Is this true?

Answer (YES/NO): NO